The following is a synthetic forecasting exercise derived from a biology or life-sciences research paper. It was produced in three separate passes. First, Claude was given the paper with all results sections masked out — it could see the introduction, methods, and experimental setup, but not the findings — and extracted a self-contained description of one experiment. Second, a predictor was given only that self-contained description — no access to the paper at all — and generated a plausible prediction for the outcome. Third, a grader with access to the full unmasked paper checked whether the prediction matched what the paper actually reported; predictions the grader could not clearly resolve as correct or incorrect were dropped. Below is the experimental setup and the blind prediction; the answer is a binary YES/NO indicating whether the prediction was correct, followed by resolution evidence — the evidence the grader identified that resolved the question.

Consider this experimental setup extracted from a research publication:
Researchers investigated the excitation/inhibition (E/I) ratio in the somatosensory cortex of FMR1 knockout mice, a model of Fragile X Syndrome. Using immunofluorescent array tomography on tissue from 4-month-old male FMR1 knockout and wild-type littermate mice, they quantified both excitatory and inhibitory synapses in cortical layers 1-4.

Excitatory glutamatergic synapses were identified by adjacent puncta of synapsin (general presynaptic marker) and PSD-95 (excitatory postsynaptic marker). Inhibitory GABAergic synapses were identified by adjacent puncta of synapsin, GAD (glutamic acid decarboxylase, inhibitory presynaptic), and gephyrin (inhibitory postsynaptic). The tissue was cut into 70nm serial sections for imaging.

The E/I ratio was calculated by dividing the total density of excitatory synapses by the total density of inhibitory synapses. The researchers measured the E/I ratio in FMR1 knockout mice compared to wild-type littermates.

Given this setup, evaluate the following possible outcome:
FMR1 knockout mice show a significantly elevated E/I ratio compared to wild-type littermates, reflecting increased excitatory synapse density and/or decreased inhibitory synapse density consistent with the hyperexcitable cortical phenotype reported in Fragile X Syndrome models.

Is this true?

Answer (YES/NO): YES